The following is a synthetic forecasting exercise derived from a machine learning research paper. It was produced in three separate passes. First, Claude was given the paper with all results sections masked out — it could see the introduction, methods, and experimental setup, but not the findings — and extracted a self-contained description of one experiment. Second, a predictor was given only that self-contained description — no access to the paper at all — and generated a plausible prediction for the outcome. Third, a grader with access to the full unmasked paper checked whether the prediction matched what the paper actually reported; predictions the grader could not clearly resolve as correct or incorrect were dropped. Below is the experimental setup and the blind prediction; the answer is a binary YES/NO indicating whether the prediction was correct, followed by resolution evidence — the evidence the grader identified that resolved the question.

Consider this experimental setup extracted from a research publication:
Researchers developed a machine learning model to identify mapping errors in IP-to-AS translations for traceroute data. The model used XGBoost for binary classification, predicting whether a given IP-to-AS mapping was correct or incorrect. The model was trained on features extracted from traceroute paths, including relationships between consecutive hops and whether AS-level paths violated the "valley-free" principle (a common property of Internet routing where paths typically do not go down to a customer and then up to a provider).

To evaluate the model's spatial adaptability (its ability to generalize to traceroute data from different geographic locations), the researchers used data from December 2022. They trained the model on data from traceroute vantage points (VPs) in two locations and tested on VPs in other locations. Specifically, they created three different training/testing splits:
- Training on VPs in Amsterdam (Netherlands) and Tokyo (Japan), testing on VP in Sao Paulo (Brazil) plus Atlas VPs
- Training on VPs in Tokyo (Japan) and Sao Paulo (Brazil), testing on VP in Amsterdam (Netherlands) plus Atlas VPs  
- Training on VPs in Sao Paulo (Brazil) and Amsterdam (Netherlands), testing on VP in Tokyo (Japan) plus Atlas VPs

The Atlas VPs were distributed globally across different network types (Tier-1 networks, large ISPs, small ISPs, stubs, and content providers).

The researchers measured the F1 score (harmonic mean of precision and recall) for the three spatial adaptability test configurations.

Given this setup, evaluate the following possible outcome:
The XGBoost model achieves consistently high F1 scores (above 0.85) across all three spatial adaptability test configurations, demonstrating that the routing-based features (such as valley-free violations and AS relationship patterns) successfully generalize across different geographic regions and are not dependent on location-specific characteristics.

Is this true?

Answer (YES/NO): NO